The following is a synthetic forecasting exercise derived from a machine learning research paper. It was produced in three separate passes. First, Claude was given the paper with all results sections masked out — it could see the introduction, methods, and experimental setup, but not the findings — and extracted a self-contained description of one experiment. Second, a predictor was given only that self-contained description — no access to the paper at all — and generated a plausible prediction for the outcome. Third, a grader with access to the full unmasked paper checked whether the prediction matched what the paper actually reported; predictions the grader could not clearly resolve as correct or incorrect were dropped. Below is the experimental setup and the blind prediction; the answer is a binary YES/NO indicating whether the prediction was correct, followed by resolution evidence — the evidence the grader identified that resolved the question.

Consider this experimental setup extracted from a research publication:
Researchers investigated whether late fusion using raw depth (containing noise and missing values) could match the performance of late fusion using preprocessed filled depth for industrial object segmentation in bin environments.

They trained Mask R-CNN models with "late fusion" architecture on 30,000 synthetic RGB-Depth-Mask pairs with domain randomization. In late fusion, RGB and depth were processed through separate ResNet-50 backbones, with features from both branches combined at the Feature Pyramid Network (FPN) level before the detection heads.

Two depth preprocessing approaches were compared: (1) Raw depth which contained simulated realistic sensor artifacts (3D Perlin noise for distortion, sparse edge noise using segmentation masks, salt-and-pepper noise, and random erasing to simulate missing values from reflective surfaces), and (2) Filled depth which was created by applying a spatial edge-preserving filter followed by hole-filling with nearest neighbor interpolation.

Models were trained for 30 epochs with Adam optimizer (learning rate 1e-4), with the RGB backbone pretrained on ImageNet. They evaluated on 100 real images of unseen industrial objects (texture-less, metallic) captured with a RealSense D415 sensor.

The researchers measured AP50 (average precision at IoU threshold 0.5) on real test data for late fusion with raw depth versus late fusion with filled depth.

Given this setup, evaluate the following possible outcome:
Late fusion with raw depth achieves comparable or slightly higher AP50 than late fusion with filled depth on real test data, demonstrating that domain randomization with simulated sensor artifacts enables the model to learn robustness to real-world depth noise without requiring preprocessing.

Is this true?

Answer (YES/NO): NO